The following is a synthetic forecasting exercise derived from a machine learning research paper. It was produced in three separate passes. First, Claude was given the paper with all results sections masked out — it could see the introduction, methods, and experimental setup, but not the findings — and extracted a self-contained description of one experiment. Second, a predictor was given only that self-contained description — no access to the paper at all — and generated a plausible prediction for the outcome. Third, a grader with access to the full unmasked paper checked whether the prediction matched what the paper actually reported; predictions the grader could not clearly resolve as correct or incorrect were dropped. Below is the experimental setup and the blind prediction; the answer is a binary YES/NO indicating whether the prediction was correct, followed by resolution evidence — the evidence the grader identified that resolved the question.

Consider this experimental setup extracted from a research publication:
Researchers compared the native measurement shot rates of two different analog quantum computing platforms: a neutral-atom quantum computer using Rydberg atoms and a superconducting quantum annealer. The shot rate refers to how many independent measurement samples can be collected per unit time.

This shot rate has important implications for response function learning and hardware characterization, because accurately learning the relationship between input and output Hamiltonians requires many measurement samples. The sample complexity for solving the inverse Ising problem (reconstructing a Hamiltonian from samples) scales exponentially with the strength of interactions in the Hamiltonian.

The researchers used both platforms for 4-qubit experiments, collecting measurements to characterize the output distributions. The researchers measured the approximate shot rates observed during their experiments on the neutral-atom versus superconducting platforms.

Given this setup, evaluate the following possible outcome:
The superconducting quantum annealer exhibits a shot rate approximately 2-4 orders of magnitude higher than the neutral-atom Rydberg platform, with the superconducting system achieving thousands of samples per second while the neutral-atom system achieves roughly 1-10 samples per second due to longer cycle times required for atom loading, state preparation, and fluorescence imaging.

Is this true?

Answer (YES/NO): YES